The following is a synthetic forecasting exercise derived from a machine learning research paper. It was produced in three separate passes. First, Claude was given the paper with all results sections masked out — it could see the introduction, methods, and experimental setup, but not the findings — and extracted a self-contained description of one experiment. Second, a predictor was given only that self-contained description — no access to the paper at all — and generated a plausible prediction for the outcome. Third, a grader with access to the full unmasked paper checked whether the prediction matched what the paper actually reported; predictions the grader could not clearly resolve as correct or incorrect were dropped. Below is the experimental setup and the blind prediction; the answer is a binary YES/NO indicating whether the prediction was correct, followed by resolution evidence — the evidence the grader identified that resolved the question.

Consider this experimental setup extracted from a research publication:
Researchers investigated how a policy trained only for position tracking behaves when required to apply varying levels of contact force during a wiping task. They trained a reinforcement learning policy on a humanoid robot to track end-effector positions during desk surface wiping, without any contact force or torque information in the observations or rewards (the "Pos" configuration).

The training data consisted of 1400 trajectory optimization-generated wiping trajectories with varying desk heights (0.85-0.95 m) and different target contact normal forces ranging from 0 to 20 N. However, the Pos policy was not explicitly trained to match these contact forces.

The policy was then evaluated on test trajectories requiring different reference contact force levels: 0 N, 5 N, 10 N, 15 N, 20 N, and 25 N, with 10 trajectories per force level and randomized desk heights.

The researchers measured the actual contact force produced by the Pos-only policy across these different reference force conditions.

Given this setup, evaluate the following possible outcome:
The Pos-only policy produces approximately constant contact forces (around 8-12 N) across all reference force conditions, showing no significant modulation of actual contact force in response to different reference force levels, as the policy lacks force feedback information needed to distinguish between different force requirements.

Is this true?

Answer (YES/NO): NO